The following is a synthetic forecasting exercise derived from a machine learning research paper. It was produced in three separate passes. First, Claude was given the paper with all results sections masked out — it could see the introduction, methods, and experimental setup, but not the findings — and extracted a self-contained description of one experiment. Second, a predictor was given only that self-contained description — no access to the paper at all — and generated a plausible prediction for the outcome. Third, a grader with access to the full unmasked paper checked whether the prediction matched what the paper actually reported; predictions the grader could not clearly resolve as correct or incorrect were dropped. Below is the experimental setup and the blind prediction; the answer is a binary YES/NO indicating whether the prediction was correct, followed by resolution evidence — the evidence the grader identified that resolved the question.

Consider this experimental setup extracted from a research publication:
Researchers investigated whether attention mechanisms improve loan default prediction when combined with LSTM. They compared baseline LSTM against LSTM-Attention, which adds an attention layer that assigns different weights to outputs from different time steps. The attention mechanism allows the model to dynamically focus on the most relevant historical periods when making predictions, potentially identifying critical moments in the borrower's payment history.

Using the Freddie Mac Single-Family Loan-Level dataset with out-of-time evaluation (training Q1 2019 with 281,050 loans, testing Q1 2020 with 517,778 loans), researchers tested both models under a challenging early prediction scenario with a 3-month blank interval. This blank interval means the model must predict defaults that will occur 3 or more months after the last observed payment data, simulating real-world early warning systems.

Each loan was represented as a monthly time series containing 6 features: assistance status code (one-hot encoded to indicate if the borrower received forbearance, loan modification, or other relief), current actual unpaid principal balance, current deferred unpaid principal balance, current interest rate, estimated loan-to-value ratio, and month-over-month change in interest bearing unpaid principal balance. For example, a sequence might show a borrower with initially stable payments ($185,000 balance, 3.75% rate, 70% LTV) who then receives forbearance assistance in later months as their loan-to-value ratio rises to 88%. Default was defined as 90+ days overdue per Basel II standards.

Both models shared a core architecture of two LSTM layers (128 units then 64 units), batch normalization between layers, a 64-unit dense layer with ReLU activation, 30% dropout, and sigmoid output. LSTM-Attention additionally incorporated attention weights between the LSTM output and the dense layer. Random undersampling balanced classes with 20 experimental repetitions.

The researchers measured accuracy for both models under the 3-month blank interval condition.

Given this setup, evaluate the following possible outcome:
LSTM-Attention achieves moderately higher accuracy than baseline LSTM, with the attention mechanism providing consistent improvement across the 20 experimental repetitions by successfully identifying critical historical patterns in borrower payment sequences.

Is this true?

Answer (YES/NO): NO